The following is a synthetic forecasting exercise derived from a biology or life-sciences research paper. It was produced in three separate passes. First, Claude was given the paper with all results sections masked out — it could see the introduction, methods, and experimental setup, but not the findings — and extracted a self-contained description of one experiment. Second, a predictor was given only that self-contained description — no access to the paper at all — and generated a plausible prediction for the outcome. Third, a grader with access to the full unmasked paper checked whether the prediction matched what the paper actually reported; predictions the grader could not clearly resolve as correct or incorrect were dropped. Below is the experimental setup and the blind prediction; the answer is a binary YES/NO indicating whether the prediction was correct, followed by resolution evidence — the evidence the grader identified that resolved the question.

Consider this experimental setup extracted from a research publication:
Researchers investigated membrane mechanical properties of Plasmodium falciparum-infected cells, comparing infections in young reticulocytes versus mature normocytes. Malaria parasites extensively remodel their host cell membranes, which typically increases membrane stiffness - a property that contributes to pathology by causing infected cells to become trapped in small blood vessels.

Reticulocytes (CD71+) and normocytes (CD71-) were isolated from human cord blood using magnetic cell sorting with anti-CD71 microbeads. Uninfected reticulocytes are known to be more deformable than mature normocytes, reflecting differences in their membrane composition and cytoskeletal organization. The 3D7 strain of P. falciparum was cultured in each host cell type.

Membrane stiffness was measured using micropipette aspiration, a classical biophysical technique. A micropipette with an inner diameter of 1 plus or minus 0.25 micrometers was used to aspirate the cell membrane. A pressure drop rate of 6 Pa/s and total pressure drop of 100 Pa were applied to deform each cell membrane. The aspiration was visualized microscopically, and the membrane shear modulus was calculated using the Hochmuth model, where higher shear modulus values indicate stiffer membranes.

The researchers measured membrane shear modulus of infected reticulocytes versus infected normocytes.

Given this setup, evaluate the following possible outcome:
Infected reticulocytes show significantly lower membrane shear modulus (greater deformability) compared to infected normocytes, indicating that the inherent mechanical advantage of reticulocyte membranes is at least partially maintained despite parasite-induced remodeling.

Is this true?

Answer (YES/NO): NO